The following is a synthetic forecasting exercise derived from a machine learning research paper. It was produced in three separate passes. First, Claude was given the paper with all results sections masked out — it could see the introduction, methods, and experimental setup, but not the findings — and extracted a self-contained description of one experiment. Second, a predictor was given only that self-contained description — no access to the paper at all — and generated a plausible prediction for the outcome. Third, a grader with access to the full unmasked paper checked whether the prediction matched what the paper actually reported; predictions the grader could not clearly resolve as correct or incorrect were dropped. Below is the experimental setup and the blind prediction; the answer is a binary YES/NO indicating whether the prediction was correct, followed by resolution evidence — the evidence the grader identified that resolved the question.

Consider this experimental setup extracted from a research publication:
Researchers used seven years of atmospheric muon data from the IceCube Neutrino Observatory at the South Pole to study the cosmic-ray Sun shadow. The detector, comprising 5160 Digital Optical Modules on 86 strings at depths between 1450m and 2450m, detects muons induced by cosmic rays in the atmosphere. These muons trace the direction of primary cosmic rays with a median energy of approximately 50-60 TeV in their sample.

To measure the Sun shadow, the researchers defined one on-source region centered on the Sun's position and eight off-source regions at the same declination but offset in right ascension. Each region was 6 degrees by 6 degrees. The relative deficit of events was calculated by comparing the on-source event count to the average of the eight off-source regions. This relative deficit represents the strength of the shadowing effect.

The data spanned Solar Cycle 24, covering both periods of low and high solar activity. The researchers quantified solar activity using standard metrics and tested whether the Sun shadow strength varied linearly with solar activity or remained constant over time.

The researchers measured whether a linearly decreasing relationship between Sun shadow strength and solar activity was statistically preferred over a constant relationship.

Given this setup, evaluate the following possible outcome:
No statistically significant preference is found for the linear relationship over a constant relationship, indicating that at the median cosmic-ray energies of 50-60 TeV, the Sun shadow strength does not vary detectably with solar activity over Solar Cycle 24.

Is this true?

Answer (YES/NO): NO